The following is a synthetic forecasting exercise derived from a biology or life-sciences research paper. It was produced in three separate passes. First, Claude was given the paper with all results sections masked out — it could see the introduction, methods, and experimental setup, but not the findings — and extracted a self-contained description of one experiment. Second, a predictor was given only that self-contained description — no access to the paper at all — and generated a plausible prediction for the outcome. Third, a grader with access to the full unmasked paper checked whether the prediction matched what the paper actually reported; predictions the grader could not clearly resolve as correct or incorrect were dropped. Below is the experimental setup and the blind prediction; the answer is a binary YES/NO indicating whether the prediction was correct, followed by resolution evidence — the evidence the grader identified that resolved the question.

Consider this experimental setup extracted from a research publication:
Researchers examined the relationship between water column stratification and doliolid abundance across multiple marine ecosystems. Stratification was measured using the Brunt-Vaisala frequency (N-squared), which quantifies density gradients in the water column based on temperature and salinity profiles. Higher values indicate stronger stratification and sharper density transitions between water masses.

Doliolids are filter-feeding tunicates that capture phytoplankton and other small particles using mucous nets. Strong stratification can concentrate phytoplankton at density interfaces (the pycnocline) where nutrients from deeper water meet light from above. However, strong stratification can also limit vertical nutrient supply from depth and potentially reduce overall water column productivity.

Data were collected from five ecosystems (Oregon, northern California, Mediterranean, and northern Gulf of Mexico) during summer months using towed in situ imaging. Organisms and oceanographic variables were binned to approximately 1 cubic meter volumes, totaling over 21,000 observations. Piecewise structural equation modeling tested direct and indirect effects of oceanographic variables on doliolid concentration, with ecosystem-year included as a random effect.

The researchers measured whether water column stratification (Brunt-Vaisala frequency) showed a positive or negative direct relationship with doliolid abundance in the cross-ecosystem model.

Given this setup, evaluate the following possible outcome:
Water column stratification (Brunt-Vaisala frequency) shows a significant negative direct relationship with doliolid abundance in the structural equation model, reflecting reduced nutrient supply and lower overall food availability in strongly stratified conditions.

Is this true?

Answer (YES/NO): NO